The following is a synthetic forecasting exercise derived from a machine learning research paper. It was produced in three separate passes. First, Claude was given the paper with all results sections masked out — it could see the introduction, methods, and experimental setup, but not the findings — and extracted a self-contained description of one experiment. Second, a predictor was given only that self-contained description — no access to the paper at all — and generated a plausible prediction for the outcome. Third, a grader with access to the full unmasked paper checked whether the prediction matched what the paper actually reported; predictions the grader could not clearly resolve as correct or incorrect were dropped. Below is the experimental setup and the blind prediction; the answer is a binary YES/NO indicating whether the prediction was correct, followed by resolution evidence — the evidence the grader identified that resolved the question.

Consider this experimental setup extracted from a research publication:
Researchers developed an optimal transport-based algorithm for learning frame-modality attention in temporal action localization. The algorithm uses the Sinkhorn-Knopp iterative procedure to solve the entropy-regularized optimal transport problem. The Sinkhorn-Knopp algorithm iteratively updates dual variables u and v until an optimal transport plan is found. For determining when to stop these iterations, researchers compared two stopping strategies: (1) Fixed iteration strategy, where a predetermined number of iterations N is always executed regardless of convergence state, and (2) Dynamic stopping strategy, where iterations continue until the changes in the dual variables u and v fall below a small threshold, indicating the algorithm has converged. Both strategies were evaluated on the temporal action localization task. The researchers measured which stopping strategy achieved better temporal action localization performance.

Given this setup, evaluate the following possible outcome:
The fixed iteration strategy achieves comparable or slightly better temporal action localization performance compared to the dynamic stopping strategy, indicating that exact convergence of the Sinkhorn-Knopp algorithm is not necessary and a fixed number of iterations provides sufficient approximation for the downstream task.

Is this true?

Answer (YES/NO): YES